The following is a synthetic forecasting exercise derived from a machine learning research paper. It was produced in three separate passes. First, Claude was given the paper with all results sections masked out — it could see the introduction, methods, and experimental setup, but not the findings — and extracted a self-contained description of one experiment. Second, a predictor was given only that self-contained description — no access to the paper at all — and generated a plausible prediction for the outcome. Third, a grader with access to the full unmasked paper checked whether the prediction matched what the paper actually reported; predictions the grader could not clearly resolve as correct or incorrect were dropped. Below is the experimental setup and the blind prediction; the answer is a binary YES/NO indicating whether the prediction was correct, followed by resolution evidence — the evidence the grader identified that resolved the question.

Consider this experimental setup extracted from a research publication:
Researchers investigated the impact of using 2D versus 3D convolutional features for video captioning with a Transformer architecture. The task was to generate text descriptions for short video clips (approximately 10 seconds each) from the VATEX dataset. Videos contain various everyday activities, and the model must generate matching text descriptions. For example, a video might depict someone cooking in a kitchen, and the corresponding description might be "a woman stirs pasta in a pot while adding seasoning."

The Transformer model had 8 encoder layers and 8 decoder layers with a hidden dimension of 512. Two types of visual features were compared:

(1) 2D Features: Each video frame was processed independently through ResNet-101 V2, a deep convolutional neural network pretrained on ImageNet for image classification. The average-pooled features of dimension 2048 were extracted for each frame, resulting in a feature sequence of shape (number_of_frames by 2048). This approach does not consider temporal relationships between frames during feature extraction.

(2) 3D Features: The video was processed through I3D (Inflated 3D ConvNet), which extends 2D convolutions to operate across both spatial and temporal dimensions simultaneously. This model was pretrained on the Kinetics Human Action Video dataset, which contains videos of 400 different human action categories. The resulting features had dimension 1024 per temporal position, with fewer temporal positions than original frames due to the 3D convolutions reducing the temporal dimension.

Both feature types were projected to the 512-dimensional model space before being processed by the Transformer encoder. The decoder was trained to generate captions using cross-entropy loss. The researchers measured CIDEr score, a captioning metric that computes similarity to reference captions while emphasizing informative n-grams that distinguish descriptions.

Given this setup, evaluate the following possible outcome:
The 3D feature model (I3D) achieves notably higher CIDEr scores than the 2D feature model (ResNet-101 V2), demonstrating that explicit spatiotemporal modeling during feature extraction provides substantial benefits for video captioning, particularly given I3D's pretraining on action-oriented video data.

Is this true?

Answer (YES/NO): YES